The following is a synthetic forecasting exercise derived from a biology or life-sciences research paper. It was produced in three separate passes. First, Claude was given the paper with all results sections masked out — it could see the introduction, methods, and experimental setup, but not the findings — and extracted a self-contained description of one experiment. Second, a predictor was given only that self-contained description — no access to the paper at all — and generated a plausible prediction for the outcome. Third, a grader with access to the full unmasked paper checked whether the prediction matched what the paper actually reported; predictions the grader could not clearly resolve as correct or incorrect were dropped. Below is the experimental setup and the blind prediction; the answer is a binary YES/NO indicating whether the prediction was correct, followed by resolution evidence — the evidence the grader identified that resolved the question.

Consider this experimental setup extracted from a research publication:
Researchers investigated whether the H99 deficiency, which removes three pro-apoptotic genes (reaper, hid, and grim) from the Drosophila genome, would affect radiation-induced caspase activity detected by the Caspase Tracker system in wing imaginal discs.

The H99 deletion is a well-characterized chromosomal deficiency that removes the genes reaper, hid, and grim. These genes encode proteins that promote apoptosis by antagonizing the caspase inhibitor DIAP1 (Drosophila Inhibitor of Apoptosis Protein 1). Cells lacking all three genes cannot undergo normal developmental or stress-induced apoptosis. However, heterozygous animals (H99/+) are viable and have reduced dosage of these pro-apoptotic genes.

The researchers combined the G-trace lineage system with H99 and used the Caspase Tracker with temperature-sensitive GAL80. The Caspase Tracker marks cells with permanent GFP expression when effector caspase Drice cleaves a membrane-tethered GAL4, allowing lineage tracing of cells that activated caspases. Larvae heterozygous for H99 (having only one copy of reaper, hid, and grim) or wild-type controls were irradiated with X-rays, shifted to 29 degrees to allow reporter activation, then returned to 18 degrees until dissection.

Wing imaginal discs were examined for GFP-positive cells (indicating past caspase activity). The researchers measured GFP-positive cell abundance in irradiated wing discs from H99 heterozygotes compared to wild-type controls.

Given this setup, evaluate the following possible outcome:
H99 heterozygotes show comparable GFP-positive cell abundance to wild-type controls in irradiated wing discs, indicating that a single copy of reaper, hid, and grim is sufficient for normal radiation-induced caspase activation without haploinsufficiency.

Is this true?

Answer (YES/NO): NO